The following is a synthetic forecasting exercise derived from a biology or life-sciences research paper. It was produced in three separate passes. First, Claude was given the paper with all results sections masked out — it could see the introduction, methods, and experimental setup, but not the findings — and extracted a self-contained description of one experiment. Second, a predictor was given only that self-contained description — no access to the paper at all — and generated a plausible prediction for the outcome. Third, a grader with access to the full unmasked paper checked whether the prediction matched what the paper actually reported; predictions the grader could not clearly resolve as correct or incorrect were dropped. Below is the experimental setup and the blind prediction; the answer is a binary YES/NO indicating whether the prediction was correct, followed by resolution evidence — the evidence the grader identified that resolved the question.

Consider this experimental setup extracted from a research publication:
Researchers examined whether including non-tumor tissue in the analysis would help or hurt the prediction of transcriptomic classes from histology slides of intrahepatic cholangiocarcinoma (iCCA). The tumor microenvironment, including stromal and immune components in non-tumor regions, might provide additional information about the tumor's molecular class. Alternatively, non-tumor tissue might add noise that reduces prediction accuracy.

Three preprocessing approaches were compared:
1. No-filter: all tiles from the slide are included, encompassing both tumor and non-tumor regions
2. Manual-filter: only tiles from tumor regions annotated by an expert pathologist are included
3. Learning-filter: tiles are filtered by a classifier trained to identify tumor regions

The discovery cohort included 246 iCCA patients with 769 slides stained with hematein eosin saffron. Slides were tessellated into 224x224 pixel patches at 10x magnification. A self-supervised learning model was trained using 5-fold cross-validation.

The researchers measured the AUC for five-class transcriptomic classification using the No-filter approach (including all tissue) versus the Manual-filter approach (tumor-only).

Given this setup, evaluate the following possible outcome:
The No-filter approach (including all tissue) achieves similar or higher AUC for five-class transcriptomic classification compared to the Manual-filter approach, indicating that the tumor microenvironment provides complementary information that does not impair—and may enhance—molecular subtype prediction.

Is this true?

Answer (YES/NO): NO